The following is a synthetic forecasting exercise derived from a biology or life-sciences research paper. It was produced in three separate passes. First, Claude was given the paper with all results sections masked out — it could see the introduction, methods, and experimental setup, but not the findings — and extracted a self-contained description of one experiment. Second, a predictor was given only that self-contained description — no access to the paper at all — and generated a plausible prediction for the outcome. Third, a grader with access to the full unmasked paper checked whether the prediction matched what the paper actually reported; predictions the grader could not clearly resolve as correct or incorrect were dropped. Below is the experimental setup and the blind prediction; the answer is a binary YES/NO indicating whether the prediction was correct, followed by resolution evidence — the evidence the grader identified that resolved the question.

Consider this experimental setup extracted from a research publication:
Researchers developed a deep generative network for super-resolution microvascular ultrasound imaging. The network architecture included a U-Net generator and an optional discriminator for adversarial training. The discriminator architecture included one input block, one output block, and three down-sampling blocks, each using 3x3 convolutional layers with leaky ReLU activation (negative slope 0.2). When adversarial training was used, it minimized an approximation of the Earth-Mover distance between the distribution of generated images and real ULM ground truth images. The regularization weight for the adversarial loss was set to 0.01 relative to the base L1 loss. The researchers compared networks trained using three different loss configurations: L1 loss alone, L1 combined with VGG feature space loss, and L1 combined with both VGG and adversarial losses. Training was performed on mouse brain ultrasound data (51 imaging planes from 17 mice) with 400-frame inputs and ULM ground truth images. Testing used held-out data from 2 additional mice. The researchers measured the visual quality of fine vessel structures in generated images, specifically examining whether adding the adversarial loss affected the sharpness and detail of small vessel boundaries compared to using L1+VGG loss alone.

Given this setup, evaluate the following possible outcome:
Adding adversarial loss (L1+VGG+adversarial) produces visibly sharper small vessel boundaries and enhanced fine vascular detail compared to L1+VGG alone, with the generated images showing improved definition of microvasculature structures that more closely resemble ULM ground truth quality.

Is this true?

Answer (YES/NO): NO